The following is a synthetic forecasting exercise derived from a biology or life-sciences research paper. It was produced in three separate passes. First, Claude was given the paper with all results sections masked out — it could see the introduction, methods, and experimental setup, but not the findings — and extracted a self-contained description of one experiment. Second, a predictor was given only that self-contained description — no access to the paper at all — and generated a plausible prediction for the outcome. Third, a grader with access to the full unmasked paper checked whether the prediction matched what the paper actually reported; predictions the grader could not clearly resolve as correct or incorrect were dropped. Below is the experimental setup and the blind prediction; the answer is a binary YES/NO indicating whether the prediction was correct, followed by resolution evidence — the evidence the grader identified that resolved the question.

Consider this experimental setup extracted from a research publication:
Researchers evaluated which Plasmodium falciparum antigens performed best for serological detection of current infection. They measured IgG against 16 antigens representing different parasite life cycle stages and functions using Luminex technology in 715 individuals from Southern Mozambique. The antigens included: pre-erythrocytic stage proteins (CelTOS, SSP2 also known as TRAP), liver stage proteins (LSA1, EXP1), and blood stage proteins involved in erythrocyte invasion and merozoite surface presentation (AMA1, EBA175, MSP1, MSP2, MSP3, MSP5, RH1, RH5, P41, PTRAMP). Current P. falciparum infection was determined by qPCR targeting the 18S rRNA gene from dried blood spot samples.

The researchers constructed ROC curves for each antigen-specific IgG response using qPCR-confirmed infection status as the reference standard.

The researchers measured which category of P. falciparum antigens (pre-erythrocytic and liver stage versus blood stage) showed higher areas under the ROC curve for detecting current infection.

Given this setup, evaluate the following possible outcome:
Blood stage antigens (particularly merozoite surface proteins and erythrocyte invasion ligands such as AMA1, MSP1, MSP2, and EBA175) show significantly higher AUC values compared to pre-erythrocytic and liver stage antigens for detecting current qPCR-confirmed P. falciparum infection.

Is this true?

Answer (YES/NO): NO